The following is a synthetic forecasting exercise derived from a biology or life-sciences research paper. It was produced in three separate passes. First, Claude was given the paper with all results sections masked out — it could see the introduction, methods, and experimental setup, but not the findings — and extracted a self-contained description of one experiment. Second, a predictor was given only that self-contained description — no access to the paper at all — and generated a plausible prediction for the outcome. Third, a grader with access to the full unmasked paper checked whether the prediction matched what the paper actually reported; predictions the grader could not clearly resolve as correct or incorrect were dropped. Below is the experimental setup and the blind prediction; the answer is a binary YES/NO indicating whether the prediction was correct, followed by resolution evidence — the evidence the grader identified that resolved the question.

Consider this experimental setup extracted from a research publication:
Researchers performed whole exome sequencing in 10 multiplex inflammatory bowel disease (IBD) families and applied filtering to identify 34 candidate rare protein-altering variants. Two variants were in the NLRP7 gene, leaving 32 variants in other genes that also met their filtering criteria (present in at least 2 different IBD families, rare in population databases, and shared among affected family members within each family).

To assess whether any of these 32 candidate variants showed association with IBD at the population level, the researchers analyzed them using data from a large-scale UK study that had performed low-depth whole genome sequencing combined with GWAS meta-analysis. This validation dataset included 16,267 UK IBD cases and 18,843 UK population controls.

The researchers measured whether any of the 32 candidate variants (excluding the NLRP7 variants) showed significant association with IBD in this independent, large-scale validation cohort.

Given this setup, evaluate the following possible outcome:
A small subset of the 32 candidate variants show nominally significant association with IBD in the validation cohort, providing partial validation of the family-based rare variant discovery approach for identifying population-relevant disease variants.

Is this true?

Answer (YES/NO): NO